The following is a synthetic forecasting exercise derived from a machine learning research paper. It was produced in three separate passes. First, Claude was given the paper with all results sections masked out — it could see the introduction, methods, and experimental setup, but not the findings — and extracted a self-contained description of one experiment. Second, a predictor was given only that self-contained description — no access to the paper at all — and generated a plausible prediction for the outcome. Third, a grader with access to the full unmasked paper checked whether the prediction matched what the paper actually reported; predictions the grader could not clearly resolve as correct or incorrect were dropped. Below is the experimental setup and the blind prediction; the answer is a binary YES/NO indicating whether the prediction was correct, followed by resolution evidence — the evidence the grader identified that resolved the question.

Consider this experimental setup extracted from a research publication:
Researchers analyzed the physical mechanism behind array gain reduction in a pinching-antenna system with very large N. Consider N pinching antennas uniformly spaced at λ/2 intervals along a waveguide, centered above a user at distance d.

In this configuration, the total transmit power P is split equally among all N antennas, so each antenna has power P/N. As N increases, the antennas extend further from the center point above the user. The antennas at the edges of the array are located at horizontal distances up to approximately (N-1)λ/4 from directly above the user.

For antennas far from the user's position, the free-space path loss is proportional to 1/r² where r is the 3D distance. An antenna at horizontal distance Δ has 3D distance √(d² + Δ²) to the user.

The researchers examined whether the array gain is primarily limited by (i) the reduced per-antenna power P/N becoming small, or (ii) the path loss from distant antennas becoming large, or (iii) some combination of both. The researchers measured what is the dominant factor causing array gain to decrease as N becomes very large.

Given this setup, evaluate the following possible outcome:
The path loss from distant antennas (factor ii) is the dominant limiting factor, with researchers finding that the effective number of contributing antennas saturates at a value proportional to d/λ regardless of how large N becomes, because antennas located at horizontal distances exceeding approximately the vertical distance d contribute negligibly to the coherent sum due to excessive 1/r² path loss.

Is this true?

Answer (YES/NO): NO